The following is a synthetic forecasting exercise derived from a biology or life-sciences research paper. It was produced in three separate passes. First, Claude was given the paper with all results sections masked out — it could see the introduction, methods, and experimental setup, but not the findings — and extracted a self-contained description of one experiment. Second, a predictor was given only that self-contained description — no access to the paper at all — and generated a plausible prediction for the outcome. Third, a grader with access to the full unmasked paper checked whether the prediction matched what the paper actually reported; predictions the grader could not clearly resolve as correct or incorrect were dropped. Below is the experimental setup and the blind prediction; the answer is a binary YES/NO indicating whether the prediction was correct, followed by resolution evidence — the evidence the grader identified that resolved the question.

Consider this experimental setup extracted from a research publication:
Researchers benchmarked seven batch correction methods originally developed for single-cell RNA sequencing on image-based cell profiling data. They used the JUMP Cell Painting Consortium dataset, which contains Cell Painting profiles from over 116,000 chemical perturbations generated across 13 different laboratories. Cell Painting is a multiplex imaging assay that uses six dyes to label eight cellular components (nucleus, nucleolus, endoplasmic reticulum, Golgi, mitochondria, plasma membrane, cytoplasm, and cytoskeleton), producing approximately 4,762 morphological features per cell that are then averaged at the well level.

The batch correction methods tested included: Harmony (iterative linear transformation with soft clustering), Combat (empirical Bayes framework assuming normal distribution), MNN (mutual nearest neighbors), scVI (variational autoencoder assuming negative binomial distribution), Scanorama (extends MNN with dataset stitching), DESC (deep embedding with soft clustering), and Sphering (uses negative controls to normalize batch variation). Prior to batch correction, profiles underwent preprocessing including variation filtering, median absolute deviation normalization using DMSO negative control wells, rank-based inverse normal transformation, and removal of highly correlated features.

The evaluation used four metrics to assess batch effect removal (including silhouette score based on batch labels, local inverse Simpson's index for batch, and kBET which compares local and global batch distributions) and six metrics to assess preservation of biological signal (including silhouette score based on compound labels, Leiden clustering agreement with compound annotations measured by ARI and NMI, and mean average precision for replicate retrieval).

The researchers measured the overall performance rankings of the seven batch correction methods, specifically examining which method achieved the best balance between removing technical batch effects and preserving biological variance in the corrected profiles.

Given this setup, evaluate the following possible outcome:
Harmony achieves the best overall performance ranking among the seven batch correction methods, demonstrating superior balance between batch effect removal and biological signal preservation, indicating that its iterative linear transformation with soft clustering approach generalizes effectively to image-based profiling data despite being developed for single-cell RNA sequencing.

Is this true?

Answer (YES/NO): YES